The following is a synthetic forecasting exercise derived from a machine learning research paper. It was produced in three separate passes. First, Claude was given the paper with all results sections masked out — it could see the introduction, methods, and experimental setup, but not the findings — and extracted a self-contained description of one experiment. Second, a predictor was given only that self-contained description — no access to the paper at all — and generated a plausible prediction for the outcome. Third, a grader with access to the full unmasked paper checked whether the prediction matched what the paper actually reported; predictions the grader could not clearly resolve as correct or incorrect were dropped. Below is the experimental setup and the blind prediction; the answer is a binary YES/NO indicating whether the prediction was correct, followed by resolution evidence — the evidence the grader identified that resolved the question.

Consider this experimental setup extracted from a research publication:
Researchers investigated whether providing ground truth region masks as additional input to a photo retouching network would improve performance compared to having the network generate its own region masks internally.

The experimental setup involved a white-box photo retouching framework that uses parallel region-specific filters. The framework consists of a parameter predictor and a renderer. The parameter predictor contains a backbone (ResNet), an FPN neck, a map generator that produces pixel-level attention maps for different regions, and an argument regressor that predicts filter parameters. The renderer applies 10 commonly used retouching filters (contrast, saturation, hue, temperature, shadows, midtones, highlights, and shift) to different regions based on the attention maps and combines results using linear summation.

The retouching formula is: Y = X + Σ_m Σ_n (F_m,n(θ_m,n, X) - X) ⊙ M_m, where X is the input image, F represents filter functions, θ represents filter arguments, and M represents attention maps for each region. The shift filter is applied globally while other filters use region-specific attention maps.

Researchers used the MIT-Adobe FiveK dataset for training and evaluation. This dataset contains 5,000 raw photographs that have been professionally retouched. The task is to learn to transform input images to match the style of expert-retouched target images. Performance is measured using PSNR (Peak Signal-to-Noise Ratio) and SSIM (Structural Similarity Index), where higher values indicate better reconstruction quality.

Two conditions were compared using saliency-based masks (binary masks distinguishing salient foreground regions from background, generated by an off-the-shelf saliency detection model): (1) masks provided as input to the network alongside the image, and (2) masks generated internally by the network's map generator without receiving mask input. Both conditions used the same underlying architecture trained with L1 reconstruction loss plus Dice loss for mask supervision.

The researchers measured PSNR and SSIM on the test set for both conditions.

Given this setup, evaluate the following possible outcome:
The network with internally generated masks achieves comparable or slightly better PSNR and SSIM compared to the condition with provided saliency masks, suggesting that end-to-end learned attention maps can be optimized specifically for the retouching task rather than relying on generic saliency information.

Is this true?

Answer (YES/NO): YES